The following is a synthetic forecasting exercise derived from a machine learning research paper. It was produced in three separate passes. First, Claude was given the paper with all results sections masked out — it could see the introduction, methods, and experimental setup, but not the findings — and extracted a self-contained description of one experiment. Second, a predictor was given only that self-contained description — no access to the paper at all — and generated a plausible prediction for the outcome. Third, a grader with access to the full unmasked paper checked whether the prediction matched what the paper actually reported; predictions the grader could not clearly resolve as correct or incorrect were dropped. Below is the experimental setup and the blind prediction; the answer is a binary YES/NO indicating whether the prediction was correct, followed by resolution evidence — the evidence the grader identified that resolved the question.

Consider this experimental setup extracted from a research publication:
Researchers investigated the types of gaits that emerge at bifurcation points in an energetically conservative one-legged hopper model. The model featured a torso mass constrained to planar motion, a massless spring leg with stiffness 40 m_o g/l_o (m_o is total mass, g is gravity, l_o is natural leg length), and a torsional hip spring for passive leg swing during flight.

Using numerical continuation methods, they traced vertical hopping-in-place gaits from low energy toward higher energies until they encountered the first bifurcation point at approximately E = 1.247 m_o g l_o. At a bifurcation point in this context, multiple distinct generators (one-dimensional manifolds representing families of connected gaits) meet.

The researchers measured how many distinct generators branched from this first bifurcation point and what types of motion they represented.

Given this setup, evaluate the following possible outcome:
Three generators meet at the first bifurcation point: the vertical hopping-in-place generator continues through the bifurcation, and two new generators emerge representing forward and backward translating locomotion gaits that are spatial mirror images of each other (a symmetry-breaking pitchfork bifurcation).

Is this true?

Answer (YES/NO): YES